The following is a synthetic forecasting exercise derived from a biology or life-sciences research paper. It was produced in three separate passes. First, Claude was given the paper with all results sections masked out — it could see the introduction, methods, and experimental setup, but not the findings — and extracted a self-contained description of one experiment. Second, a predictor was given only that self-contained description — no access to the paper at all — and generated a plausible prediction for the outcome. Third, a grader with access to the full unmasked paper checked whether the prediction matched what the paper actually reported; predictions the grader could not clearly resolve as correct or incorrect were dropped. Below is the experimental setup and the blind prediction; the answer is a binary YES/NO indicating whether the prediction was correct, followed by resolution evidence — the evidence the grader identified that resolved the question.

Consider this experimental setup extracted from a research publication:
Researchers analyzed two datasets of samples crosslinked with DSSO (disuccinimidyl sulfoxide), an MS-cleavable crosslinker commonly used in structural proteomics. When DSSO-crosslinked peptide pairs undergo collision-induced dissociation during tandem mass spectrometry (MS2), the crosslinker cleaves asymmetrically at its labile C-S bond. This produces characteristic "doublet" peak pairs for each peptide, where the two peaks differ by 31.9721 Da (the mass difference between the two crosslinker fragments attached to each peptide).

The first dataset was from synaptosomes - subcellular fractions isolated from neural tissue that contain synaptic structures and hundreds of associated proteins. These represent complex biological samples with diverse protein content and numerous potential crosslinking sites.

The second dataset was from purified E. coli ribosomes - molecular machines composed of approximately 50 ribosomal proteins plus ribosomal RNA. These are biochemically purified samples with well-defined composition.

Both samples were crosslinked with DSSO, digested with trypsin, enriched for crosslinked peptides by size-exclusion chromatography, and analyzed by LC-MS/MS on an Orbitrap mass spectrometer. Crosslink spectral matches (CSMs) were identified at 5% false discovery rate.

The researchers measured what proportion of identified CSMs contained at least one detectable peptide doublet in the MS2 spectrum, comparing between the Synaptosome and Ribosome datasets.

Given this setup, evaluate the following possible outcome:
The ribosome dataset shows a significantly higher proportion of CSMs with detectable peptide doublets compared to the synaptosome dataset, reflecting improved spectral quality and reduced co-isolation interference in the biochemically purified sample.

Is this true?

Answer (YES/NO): NO